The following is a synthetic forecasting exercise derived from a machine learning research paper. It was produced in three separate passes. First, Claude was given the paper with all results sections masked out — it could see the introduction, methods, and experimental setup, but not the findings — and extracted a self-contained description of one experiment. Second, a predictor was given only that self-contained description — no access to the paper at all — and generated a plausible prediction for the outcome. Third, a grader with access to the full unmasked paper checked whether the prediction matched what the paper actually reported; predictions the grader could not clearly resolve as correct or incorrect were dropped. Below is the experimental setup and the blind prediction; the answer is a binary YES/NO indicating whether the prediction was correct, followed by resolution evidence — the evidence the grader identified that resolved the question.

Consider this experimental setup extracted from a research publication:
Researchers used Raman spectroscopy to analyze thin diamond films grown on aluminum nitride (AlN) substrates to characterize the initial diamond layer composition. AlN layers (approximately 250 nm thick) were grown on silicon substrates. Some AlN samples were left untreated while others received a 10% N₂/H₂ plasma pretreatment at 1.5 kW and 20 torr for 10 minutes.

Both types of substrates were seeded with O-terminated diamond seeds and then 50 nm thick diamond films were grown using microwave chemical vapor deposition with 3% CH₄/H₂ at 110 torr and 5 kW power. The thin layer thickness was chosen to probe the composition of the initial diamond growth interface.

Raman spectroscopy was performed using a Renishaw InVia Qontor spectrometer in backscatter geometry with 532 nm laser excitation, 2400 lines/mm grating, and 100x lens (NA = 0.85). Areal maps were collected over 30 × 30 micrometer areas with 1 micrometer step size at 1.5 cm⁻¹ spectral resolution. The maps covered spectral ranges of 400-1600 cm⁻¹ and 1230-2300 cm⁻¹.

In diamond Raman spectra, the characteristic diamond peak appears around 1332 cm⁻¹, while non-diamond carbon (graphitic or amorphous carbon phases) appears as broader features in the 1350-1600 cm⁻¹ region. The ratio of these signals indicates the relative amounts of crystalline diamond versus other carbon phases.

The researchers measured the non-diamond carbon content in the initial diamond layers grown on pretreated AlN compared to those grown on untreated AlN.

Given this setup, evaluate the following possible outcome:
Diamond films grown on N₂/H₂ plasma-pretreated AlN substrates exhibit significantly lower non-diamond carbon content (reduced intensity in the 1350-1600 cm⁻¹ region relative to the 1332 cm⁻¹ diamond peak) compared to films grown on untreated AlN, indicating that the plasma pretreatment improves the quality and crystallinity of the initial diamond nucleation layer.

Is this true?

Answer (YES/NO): NO